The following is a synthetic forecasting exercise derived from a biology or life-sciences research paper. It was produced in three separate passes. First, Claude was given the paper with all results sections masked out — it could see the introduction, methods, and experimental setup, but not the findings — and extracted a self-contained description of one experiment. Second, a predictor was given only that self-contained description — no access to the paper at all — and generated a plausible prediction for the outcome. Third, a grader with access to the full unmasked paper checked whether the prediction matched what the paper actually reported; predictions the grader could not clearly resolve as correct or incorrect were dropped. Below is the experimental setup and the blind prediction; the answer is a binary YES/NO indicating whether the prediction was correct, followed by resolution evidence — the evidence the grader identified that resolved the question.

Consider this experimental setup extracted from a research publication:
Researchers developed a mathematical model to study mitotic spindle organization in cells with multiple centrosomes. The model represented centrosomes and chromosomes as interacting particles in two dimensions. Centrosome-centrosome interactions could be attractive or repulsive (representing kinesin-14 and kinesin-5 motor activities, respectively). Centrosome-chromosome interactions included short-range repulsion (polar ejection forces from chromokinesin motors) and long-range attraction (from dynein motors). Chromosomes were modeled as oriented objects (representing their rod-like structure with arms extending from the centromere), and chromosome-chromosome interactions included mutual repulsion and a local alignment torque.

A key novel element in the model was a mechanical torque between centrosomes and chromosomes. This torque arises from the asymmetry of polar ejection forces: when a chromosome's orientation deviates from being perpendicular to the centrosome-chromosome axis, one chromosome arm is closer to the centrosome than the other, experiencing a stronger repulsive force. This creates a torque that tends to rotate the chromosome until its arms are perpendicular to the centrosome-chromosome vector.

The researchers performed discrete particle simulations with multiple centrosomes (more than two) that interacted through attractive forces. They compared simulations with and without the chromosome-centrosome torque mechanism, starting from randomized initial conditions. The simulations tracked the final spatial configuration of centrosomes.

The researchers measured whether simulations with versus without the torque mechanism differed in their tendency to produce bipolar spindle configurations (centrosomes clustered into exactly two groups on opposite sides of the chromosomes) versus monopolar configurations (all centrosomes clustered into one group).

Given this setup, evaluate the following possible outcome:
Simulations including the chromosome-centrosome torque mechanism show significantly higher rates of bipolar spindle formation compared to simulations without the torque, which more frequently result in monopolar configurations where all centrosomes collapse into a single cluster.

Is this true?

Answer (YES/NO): YES